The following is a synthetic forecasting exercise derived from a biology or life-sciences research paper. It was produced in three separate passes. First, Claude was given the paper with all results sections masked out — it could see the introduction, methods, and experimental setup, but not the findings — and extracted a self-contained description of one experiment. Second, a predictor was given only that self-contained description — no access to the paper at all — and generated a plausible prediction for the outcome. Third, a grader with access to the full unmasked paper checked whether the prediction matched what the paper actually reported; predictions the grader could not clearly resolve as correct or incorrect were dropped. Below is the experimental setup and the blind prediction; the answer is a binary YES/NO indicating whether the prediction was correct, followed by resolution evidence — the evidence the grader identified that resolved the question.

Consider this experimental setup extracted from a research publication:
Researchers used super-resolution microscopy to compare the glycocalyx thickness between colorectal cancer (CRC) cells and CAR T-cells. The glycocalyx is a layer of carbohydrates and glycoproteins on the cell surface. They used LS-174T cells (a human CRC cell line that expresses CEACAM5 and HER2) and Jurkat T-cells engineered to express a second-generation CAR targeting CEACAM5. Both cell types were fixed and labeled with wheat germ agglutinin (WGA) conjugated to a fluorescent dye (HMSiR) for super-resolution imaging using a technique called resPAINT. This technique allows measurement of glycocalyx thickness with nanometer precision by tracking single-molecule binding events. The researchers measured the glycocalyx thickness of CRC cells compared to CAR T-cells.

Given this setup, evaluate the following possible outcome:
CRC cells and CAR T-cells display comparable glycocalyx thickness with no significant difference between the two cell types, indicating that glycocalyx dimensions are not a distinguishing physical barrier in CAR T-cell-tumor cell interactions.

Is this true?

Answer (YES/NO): NO